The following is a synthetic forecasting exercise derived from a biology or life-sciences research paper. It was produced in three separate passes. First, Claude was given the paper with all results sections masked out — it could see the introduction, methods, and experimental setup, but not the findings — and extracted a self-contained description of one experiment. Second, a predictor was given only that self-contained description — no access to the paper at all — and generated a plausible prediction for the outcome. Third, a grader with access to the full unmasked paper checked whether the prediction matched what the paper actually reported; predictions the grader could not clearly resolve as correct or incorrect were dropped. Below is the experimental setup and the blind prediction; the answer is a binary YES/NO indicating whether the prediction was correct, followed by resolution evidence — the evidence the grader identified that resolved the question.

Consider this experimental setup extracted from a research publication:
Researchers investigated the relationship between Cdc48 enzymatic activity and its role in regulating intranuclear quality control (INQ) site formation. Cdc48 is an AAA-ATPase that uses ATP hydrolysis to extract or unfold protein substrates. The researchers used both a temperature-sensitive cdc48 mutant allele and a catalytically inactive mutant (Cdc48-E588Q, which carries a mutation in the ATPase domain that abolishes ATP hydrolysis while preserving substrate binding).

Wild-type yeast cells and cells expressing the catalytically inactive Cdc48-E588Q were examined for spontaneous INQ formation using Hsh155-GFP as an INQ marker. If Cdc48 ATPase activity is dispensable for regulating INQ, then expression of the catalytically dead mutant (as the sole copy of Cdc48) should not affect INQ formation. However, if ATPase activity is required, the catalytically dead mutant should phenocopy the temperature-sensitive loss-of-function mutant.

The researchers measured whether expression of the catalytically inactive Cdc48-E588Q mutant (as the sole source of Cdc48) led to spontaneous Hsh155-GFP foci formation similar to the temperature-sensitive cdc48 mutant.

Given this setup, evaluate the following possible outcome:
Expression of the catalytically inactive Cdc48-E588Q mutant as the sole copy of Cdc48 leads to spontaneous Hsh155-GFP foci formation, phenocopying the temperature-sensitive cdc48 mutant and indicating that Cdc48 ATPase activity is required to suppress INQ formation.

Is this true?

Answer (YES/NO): YES